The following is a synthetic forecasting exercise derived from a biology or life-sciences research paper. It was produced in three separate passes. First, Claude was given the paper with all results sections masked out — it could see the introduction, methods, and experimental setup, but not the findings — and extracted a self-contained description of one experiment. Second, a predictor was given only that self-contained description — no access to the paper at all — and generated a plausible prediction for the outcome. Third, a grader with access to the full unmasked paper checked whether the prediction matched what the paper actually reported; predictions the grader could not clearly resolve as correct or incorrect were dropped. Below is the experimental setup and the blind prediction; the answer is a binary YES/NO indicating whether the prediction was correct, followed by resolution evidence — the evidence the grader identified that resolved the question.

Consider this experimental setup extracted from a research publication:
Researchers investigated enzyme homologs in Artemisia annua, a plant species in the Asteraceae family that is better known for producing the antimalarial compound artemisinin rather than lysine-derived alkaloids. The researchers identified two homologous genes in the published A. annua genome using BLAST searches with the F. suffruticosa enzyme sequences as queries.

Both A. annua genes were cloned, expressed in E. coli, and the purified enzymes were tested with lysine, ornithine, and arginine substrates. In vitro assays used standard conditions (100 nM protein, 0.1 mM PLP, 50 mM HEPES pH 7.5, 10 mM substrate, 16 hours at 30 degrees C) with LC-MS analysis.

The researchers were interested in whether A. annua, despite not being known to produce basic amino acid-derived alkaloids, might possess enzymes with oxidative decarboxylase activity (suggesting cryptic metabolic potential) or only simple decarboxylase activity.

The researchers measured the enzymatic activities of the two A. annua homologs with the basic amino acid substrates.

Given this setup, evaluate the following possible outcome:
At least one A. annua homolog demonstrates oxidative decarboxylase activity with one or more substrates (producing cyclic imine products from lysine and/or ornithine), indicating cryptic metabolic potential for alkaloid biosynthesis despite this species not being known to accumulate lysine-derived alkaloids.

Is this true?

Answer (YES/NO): YES